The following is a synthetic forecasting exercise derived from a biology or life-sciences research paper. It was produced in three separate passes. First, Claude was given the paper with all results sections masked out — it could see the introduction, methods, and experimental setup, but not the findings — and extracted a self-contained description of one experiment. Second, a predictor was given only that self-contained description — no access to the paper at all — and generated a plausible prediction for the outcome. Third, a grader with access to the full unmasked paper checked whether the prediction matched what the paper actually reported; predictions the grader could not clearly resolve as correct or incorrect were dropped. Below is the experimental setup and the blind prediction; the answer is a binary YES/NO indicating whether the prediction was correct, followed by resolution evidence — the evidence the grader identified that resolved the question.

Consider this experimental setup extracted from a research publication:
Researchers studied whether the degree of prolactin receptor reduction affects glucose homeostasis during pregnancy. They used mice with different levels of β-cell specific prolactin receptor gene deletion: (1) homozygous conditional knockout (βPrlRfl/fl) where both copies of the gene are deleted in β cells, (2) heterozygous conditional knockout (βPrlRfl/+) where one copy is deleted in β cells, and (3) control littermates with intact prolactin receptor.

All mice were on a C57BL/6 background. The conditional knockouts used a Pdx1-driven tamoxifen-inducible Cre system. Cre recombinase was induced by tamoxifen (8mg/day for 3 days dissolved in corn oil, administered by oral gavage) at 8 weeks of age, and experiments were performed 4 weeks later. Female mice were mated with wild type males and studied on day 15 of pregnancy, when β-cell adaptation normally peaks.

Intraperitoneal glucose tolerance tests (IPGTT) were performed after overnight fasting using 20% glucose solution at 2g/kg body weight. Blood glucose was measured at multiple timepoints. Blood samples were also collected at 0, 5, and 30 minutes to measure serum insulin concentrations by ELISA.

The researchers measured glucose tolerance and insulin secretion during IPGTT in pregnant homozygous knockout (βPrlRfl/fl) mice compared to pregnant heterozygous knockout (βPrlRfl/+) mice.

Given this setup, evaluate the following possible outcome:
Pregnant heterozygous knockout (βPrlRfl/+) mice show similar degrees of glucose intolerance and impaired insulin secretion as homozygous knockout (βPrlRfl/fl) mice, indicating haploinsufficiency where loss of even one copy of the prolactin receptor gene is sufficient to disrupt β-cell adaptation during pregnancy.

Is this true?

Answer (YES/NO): YES